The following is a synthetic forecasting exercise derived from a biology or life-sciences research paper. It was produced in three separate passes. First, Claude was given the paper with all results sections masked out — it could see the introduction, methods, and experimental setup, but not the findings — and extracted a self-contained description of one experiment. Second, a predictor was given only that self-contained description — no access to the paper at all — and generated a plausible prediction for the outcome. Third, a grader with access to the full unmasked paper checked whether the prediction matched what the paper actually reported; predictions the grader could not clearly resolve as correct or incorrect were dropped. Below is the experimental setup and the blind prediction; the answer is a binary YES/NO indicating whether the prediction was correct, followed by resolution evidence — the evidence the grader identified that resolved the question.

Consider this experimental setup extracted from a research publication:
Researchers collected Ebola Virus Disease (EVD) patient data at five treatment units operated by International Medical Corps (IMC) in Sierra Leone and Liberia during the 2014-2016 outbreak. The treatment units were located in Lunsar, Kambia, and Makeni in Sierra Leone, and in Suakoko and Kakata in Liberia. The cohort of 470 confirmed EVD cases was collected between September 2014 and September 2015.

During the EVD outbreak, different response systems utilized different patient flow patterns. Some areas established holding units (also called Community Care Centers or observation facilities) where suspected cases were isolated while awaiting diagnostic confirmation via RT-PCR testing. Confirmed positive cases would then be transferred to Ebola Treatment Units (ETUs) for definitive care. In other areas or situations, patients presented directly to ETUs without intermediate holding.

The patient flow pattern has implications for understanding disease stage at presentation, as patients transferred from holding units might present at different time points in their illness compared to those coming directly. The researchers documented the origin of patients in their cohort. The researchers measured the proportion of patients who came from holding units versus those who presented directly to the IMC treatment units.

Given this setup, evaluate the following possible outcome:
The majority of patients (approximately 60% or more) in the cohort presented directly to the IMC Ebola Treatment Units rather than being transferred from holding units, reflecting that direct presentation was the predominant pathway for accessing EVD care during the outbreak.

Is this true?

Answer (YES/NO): YES